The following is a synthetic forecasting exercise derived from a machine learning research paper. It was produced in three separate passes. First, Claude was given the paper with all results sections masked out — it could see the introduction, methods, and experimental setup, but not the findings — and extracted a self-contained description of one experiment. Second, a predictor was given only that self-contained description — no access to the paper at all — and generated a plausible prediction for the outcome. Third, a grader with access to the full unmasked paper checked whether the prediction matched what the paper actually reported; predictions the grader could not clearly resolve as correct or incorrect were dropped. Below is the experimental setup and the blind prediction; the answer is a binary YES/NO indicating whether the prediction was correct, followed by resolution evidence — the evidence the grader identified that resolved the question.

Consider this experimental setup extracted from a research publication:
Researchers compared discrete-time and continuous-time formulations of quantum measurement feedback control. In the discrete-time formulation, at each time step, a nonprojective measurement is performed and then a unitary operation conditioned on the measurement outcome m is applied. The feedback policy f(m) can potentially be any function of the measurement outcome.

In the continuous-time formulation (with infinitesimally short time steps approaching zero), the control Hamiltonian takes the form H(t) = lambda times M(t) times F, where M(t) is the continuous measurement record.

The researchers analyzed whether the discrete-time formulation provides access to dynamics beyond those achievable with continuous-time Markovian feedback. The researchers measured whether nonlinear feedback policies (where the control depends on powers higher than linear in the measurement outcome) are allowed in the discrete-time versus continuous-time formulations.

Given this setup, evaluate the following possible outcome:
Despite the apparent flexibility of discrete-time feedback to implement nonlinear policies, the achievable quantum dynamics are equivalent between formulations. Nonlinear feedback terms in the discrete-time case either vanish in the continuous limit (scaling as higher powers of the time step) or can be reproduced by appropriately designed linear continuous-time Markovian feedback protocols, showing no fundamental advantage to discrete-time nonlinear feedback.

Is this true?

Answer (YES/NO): NO